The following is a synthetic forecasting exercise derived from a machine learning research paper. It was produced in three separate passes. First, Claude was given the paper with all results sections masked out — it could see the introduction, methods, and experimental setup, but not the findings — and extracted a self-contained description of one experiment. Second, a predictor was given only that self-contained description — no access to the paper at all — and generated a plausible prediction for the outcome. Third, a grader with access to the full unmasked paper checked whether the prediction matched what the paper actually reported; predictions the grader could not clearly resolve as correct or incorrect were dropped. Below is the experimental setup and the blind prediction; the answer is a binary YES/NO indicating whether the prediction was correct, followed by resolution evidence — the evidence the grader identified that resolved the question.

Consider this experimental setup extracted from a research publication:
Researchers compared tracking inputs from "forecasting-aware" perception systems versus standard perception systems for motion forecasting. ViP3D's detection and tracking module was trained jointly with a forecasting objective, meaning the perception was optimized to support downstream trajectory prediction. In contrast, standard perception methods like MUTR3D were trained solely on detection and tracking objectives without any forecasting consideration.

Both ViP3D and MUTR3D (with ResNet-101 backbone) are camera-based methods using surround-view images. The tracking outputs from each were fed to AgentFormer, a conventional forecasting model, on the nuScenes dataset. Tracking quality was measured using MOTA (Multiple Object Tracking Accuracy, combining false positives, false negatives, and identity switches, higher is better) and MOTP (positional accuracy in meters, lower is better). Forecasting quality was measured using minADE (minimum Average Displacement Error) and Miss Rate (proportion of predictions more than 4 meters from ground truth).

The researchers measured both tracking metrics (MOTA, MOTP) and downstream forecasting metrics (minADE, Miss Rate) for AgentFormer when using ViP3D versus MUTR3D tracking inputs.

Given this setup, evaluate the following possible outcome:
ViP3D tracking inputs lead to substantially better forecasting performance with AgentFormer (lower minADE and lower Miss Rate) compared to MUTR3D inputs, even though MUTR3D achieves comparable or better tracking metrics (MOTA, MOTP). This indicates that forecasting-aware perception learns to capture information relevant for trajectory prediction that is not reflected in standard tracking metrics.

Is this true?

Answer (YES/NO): YES